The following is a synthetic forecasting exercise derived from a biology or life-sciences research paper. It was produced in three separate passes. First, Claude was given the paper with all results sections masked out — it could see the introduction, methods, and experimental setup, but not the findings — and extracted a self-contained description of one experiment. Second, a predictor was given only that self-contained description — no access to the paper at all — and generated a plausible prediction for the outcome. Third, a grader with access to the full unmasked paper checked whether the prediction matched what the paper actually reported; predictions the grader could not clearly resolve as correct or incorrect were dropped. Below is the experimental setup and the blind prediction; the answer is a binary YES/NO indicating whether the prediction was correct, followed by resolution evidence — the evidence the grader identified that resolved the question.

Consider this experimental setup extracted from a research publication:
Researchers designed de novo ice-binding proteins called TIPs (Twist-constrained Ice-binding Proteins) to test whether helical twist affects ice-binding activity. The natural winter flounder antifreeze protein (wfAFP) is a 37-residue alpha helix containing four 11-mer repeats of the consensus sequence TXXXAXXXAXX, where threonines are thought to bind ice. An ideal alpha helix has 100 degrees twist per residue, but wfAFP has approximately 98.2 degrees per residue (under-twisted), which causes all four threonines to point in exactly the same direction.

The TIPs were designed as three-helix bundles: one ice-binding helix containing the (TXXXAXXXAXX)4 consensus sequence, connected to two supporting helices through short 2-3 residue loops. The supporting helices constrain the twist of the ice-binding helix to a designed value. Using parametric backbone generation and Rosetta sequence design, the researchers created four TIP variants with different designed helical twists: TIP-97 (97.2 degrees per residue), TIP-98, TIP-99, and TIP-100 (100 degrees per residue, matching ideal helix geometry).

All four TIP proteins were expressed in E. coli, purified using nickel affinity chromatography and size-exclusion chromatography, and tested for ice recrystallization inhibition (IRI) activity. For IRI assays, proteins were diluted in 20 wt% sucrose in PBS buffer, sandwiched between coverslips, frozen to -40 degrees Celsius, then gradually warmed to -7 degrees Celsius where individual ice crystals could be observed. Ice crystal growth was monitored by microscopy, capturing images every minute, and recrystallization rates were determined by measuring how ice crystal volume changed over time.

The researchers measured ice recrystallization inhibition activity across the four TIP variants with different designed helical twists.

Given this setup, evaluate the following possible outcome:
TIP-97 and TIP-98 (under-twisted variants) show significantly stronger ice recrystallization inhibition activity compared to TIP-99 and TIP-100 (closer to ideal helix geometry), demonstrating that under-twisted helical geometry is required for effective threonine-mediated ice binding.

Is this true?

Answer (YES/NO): NO